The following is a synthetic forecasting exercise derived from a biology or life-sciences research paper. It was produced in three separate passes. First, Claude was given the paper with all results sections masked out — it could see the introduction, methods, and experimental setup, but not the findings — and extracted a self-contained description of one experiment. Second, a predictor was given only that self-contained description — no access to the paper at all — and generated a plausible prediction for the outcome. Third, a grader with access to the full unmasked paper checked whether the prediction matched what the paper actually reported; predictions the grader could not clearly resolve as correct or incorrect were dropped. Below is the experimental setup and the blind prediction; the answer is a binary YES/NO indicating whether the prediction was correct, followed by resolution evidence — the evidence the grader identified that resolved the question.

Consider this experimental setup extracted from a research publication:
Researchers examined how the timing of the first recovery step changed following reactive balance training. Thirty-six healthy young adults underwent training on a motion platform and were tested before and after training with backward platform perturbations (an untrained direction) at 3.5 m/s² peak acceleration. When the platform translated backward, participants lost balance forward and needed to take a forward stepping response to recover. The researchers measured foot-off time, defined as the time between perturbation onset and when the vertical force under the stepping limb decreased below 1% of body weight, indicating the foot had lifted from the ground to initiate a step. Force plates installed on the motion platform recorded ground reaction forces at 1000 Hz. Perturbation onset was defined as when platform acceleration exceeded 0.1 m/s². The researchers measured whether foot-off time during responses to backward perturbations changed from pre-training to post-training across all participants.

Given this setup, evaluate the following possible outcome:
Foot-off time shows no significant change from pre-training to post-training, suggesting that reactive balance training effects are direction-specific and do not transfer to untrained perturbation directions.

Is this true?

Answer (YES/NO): NO